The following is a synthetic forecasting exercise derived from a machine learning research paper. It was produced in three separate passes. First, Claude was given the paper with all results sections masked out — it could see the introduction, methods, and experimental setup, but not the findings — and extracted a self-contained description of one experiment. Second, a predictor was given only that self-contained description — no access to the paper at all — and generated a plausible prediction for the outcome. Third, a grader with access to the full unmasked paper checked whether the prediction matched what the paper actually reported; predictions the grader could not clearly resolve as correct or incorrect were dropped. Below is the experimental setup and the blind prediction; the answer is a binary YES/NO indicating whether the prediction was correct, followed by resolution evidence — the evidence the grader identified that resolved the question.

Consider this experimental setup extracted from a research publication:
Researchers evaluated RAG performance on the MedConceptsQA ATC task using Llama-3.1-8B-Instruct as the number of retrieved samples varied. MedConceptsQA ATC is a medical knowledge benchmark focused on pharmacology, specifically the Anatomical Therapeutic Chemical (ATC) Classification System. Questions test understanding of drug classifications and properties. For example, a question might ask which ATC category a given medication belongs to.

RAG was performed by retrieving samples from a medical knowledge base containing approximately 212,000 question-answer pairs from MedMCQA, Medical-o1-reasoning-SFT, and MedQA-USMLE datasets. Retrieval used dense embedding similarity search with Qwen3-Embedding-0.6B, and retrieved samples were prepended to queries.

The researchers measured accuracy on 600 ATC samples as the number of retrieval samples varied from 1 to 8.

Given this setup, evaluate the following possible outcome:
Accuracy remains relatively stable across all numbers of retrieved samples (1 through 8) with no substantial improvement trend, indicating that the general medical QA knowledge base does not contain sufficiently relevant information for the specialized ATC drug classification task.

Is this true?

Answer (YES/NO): NO